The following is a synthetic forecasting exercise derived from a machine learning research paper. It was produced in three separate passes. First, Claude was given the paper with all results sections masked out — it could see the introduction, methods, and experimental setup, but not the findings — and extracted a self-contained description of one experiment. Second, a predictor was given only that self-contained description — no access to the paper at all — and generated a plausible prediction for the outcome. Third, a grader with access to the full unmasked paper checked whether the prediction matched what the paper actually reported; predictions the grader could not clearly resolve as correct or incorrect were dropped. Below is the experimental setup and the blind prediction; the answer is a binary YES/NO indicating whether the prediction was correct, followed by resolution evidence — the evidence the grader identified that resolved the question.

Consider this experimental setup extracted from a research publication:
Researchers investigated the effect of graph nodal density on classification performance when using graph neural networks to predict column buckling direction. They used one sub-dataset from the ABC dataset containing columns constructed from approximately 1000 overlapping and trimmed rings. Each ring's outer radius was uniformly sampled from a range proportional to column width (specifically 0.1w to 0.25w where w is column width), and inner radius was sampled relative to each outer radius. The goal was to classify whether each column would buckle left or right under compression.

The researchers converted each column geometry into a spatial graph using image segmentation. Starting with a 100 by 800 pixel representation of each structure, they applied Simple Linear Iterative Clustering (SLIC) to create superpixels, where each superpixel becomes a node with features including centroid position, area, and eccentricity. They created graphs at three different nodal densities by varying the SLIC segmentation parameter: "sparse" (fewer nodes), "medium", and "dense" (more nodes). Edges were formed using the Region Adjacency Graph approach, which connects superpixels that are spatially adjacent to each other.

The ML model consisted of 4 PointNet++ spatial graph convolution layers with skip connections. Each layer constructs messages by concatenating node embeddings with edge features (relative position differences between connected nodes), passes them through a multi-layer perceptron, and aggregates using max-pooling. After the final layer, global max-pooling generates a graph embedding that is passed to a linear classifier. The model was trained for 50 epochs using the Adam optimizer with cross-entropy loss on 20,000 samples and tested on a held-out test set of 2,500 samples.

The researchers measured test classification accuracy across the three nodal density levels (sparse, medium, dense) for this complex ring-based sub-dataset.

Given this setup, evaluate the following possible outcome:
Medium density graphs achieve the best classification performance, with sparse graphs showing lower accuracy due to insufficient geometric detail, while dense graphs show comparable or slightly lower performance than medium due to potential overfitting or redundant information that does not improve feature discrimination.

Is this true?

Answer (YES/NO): NO